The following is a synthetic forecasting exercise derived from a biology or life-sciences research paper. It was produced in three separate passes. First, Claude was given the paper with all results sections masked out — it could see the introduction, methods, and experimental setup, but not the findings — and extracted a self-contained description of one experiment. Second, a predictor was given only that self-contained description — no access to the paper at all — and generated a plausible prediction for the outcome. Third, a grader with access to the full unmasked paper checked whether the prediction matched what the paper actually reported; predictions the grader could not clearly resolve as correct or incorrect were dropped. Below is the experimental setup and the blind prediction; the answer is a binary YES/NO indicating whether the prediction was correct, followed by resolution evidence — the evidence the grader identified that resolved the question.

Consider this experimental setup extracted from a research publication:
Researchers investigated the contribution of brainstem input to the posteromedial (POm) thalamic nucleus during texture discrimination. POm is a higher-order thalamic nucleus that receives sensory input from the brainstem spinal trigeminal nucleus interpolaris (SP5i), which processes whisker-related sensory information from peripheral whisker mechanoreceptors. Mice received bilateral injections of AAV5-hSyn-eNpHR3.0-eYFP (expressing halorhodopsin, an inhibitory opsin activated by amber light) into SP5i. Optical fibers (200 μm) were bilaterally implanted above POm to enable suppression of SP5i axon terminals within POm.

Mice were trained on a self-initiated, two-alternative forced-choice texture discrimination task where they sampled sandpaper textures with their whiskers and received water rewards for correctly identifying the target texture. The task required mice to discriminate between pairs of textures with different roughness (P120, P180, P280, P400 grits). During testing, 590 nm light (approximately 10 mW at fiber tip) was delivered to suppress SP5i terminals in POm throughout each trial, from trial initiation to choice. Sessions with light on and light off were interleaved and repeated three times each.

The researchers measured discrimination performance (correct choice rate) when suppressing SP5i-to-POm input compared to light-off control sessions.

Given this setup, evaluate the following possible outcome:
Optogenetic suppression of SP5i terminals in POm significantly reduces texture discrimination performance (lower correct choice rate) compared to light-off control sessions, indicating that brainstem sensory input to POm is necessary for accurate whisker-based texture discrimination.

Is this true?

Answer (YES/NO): NO